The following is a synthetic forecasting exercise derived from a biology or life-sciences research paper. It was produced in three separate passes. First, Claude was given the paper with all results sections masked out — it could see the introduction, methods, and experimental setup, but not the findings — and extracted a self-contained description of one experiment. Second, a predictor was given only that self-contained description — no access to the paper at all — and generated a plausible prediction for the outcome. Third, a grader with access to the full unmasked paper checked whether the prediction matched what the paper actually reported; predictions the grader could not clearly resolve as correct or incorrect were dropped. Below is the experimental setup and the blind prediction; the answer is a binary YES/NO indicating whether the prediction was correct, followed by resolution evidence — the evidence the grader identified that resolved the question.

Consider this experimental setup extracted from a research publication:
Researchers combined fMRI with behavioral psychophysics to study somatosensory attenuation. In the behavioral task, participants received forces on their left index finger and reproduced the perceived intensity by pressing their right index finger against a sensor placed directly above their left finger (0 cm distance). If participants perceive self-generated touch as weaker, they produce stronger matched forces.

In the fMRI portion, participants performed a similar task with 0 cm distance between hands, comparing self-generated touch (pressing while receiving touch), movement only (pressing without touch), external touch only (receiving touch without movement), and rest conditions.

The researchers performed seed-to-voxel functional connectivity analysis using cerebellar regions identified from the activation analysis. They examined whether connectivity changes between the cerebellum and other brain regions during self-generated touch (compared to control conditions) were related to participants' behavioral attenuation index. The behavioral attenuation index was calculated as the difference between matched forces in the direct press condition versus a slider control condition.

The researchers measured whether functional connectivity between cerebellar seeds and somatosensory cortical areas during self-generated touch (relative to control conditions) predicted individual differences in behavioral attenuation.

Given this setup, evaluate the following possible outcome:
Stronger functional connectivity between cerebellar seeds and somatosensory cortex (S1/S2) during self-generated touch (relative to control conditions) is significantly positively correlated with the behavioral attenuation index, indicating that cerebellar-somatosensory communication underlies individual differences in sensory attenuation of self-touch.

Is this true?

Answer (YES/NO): YES